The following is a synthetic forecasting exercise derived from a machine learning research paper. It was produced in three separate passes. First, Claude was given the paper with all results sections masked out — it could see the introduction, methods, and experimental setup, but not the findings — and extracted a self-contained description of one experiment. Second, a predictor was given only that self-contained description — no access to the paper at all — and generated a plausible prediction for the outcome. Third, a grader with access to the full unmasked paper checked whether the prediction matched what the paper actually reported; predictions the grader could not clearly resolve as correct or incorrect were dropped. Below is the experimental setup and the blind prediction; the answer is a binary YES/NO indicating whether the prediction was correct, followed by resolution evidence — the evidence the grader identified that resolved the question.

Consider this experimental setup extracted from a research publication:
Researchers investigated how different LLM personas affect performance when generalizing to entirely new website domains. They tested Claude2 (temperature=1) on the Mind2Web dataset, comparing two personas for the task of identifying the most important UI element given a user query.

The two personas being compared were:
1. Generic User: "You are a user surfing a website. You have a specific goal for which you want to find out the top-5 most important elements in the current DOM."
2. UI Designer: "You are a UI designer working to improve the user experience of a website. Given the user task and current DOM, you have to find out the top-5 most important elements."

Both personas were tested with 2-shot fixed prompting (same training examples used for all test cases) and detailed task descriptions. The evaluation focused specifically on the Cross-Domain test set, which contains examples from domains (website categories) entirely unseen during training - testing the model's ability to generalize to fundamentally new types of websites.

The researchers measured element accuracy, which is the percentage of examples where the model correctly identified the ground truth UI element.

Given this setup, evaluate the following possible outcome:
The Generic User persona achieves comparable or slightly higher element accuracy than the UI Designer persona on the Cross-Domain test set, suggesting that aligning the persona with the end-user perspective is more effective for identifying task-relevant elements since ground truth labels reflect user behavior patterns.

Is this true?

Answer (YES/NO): NO